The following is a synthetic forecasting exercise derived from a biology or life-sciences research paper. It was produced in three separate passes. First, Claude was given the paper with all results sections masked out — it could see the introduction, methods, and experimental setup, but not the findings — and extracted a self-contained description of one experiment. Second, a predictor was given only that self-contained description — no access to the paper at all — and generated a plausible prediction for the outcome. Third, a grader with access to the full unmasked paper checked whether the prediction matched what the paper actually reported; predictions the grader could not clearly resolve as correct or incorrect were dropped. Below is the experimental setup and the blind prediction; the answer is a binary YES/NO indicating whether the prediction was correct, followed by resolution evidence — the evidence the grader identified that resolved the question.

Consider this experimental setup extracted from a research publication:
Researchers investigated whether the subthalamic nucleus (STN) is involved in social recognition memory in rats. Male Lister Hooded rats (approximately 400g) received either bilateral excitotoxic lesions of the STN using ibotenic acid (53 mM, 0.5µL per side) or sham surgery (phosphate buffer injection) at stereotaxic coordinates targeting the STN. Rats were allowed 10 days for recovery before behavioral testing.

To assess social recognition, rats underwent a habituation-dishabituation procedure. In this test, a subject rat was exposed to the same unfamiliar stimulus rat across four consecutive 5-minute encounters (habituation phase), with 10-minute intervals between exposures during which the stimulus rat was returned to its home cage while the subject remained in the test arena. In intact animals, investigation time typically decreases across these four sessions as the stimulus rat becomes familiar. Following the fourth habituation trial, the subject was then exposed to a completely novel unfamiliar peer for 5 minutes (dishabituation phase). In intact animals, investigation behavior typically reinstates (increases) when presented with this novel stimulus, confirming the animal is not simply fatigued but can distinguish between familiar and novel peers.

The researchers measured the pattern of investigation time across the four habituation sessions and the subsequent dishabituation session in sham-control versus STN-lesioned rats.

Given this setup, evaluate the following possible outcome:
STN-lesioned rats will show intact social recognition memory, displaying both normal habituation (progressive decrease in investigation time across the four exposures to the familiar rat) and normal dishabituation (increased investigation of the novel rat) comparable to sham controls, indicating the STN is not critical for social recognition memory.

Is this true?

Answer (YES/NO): NO